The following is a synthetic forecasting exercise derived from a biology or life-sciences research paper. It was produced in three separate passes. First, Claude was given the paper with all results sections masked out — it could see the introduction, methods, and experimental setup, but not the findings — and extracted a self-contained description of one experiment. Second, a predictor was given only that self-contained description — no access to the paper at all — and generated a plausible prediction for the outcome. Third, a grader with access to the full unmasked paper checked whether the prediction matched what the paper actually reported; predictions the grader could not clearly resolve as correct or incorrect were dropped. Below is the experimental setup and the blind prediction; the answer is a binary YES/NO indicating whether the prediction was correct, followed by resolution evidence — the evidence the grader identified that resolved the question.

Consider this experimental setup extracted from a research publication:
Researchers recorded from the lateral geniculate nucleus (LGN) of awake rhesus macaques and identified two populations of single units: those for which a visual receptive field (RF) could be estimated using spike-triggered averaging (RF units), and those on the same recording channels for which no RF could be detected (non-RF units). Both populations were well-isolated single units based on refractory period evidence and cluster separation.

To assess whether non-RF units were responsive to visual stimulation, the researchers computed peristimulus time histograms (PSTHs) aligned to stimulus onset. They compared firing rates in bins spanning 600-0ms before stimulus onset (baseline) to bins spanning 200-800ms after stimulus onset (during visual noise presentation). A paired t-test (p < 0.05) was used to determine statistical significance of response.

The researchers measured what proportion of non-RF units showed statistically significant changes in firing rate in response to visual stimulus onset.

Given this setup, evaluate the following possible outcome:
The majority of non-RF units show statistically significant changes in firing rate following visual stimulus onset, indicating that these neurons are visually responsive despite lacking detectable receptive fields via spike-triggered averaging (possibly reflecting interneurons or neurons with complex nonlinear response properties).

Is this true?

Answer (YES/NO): YES